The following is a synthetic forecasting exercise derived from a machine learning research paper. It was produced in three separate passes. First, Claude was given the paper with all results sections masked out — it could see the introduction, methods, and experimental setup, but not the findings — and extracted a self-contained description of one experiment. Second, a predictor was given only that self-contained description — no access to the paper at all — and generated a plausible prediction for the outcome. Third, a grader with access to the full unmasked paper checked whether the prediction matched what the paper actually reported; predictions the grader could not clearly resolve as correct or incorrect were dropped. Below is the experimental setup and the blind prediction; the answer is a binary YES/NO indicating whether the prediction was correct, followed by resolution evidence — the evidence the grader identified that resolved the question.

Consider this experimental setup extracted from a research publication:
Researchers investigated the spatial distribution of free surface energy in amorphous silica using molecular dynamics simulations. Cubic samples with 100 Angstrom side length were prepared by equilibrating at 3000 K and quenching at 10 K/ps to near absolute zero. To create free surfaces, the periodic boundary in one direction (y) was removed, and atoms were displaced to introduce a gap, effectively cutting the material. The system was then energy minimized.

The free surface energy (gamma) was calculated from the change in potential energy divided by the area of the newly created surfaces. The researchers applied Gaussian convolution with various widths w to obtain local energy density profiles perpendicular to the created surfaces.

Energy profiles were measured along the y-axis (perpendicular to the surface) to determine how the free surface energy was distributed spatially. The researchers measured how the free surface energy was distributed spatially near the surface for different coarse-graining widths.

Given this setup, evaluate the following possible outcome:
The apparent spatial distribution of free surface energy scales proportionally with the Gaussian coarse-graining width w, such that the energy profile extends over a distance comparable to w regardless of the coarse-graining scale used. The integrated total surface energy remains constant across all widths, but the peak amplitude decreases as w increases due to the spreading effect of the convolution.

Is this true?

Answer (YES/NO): YES